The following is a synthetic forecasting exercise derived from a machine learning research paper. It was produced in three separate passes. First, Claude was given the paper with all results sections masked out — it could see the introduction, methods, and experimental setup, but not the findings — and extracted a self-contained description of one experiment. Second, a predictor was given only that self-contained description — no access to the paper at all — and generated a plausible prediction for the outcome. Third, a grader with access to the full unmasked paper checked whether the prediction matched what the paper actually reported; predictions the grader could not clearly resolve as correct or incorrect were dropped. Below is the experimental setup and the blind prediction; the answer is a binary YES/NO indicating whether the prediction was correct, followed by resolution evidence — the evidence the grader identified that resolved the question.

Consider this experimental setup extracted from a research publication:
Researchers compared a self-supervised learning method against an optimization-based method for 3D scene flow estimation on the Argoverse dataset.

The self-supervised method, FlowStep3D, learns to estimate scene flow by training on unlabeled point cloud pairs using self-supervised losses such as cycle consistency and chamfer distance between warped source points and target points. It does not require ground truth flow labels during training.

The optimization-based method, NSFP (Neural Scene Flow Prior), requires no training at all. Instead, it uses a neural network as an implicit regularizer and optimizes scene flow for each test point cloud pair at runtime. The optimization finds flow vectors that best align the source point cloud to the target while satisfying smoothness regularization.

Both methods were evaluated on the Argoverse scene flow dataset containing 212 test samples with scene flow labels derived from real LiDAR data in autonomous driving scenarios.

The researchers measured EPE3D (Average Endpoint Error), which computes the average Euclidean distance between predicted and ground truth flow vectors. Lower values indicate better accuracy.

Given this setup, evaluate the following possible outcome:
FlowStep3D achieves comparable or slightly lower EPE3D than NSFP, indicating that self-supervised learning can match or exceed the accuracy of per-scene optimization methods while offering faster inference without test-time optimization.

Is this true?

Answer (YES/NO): NO